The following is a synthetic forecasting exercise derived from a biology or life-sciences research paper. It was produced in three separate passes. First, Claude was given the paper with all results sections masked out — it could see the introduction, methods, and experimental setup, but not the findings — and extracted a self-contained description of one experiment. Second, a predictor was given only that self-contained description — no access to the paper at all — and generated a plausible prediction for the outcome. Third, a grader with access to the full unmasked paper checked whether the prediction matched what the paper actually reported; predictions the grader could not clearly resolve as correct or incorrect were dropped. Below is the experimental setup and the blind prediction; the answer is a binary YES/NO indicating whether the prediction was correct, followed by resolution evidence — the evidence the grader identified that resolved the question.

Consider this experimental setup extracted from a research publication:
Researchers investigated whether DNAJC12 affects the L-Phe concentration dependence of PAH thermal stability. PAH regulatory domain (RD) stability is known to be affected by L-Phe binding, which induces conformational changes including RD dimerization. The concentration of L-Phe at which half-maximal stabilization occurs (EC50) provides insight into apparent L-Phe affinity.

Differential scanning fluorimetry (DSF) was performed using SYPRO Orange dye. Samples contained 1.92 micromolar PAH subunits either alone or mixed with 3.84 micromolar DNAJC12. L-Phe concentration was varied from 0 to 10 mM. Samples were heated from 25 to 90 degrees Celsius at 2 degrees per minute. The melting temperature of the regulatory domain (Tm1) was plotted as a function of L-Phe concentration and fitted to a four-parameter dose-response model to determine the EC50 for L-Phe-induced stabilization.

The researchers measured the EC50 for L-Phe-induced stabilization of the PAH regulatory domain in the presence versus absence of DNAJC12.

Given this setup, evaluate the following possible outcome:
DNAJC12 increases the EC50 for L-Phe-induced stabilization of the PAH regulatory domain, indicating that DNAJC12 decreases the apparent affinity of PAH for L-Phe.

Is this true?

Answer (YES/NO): NO